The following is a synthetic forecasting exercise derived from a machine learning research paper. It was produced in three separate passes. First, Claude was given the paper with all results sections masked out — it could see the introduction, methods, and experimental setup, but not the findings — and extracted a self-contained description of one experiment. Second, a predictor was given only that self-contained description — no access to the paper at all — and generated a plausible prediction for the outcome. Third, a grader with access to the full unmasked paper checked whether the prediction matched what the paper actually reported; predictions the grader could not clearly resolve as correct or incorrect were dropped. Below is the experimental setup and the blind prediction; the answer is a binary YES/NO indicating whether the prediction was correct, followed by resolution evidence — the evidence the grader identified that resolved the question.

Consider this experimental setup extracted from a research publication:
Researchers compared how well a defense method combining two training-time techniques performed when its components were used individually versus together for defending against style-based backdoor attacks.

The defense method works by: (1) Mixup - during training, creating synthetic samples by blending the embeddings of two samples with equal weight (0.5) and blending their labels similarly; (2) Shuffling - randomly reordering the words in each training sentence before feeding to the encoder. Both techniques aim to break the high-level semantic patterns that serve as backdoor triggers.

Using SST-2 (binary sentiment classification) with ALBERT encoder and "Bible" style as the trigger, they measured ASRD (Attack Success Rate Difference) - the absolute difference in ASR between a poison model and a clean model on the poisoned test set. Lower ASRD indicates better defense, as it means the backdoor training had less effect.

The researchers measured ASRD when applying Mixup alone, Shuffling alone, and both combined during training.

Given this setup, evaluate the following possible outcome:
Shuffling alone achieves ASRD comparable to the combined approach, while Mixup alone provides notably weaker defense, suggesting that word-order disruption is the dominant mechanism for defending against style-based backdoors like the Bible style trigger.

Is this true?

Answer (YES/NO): NO